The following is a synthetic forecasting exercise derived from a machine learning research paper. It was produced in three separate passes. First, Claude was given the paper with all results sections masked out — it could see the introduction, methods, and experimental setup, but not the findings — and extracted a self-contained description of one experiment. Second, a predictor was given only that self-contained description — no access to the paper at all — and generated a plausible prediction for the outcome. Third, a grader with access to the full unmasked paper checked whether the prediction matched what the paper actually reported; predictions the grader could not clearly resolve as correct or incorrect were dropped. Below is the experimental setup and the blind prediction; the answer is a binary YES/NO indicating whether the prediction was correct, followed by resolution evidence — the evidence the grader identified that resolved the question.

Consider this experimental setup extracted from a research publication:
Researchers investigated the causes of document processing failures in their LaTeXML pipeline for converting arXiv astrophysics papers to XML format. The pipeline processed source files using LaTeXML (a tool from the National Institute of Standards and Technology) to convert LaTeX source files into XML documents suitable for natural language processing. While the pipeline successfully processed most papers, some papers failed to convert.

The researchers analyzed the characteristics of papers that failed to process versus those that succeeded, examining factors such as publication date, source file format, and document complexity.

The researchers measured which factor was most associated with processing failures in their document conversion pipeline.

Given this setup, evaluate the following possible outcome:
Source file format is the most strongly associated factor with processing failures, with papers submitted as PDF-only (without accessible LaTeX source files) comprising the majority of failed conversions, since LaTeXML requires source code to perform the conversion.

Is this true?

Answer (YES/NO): NO